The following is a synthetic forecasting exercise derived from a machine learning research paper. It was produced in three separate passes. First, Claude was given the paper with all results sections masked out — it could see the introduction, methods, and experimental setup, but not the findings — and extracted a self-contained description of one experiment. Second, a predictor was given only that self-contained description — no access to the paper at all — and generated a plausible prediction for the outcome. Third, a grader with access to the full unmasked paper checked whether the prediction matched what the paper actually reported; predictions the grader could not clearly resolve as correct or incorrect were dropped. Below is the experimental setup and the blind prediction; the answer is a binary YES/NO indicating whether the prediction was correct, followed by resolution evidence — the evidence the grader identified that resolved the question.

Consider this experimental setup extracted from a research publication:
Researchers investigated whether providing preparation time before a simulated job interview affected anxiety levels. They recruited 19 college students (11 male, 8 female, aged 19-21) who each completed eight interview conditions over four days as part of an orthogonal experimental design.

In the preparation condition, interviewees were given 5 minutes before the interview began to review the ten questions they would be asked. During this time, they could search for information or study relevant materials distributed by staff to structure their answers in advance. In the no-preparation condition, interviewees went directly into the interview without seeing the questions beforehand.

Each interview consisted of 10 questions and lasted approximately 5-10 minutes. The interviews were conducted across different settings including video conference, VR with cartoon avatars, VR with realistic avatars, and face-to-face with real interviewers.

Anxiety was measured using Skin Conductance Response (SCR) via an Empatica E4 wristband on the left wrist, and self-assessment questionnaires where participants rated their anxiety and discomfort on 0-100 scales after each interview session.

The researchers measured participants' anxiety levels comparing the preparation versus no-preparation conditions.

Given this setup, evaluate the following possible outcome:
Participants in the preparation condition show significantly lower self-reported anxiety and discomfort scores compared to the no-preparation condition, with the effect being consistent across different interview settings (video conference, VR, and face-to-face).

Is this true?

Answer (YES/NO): YES